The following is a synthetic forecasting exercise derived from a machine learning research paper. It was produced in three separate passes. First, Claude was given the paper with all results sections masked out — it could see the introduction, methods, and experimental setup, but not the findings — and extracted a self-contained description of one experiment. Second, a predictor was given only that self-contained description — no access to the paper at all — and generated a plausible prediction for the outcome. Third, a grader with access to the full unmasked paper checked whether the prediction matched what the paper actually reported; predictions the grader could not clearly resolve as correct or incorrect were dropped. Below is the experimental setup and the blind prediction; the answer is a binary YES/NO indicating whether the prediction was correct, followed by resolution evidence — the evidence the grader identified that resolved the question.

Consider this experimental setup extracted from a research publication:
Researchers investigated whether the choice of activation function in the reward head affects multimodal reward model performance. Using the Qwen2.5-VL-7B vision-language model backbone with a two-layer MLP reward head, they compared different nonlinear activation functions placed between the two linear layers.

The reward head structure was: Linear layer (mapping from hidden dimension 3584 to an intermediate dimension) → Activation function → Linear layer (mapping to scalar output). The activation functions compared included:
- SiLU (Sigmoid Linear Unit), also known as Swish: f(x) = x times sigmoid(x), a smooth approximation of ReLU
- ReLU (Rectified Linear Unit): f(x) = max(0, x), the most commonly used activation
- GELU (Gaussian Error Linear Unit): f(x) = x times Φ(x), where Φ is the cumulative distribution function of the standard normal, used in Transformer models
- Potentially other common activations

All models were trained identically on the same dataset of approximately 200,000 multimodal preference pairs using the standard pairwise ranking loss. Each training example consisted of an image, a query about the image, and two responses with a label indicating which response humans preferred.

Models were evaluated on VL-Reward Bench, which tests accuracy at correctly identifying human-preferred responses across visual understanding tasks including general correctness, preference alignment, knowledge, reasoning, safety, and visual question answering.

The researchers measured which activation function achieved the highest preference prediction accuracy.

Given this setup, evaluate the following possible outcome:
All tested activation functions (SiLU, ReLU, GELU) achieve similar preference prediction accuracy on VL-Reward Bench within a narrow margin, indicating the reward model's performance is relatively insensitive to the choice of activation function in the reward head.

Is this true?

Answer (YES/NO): NO